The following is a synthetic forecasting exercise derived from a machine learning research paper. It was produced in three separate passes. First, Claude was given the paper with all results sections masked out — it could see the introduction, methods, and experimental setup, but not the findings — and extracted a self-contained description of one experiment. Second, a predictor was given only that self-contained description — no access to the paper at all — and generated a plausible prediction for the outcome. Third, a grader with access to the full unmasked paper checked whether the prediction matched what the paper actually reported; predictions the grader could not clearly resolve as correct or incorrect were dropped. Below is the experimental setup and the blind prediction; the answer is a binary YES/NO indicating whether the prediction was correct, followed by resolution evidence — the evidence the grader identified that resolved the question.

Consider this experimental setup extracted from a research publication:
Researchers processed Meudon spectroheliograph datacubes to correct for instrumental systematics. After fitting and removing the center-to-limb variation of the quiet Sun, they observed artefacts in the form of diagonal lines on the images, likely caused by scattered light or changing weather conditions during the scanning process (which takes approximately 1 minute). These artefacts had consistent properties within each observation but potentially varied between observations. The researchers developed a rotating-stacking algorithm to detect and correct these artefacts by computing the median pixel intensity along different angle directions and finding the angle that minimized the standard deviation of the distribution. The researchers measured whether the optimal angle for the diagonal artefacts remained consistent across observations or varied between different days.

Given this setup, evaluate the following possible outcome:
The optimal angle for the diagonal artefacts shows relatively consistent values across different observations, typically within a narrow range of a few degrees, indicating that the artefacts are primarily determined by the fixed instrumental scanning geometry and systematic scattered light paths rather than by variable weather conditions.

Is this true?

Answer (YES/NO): NO